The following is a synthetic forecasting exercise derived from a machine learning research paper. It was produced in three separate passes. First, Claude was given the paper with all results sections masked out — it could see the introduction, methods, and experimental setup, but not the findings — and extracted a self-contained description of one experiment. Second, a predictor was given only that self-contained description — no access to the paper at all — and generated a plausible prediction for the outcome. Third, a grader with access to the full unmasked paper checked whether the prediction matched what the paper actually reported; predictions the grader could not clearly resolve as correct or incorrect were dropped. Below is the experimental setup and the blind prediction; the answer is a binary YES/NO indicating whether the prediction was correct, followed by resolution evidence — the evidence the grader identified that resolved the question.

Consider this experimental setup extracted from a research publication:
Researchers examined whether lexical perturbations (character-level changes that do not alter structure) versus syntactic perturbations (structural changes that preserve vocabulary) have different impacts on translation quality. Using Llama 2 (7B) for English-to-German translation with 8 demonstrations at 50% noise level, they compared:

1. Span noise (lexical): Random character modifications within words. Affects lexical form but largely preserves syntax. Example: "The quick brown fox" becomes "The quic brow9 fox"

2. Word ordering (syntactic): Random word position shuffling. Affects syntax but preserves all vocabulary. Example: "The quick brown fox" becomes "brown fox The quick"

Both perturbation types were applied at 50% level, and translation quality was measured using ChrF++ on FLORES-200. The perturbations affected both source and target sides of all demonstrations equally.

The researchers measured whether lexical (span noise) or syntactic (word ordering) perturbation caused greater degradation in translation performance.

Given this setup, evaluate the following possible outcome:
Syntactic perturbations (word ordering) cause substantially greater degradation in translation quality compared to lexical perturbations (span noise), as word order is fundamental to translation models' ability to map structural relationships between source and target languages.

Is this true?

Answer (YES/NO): NO